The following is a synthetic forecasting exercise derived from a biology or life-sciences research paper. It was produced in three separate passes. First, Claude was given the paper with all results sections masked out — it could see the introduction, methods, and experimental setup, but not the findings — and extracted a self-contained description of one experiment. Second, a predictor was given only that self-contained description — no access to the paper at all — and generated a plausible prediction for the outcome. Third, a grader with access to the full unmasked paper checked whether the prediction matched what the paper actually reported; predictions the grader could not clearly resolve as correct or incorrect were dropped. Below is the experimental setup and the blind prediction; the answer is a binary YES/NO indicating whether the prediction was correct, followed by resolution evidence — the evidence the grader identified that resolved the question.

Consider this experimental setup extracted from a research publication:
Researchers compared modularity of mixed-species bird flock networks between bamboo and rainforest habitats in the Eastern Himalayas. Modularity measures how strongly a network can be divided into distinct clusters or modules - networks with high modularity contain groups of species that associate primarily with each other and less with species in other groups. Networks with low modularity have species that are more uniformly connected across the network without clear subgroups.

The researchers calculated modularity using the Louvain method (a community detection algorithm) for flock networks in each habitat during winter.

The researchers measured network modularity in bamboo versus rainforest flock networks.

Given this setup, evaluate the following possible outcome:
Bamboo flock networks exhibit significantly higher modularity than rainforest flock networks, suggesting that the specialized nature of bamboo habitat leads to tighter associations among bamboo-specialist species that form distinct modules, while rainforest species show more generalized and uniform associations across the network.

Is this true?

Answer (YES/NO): NO